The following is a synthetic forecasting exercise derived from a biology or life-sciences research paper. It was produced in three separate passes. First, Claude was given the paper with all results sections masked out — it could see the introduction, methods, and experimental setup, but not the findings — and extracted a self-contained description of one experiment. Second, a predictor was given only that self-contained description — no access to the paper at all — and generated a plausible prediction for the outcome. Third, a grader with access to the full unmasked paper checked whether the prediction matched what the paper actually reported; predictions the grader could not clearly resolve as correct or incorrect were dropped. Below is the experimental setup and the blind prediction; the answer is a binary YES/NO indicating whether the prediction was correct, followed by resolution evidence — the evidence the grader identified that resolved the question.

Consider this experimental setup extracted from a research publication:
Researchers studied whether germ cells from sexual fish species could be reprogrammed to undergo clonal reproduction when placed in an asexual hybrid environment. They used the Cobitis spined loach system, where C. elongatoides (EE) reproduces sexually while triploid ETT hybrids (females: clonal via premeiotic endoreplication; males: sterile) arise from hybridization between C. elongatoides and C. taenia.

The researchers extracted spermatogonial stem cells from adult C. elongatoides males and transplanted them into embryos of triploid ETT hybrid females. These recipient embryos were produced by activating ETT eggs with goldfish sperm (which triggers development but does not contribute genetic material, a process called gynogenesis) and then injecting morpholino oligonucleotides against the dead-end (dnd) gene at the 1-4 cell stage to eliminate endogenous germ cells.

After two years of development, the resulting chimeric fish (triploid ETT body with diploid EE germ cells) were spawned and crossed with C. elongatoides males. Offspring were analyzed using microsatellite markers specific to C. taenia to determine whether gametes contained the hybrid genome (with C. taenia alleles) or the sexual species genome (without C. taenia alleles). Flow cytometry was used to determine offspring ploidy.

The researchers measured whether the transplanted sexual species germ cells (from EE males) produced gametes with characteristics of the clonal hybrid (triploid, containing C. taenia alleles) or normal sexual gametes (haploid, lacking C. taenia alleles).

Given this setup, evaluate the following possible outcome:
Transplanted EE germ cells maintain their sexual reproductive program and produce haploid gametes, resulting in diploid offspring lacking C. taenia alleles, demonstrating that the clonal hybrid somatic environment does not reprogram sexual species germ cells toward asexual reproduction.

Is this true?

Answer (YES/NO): YES